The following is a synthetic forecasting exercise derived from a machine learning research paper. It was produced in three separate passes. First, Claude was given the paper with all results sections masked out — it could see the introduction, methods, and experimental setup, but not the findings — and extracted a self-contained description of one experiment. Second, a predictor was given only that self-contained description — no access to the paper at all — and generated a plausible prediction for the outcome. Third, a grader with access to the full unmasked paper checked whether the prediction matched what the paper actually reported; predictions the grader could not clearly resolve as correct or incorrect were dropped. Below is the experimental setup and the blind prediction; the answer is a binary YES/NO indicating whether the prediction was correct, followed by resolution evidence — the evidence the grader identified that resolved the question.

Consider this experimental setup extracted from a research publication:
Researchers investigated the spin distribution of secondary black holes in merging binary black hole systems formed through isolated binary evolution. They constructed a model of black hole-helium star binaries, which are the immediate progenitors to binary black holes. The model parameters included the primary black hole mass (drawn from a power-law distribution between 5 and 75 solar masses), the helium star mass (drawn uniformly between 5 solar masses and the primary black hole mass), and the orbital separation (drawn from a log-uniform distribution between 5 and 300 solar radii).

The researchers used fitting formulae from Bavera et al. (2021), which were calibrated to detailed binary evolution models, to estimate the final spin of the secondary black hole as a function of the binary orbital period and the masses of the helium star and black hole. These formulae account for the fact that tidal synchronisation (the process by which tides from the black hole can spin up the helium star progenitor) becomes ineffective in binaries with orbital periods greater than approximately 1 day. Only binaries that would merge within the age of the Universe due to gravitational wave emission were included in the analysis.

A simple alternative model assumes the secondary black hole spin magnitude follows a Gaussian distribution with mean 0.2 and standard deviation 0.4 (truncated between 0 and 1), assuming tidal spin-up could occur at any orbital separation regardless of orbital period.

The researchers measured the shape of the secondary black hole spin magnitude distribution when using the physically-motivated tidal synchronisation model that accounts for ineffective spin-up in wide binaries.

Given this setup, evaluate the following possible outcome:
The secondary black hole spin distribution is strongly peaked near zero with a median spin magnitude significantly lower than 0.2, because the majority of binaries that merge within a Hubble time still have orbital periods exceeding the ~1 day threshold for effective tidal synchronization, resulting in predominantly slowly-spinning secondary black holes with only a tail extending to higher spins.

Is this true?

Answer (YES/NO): NO